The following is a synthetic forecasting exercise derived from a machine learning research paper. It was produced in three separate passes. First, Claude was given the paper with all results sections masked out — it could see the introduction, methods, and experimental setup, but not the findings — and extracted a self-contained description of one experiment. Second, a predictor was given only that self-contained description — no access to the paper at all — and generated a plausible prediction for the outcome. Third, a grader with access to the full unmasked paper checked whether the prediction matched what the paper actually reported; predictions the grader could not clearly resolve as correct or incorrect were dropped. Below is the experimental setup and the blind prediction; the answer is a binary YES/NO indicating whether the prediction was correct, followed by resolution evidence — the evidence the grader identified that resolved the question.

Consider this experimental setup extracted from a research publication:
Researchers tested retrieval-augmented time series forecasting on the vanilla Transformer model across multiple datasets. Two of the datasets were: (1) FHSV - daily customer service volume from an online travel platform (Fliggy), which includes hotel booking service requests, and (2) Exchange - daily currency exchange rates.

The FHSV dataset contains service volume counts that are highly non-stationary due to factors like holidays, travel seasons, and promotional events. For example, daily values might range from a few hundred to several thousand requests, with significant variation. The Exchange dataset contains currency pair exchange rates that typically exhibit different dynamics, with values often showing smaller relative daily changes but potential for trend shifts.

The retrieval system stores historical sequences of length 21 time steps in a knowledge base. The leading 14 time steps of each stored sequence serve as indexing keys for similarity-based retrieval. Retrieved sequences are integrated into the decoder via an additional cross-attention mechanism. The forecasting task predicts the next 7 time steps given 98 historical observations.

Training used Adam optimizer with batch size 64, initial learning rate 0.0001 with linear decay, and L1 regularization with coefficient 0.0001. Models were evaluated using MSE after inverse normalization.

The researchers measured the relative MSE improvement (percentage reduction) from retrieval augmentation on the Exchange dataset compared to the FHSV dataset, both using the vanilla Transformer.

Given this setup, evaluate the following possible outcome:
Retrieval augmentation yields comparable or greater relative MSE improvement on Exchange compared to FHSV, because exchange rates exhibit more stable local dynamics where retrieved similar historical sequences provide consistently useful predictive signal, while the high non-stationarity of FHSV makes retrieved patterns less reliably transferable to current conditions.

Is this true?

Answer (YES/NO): YES